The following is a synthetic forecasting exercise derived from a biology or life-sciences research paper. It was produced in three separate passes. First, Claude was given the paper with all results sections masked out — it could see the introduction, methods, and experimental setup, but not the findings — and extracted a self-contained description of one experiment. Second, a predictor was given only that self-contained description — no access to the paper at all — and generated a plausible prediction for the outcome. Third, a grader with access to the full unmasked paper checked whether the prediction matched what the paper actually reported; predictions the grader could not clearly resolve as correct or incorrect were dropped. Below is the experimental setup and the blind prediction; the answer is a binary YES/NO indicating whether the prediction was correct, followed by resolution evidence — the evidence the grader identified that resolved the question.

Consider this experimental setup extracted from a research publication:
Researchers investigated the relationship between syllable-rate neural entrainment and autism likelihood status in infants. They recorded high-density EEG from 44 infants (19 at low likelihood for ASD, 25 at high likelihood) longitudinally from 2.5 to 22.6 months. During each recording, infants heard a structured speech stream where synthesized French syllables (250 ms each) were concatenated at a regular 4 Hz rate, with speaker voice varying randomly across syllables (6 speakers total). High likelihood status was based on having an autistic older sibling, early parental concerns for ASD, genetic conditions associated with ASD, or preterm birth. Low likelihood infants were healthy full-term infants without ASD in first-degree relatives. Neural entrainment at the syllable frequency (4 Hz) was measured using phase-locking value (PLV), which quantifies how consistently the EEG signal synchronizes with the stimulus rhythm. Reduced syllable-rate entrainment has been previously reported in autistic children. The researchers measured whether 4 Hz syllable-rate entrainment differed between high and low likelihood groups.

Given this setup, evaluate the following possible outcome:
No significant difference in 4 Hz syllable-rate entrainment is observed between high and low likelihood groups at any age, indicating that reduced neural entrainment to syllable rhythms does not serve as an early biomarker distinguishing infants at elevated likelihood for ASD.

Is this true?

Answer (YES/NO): NO